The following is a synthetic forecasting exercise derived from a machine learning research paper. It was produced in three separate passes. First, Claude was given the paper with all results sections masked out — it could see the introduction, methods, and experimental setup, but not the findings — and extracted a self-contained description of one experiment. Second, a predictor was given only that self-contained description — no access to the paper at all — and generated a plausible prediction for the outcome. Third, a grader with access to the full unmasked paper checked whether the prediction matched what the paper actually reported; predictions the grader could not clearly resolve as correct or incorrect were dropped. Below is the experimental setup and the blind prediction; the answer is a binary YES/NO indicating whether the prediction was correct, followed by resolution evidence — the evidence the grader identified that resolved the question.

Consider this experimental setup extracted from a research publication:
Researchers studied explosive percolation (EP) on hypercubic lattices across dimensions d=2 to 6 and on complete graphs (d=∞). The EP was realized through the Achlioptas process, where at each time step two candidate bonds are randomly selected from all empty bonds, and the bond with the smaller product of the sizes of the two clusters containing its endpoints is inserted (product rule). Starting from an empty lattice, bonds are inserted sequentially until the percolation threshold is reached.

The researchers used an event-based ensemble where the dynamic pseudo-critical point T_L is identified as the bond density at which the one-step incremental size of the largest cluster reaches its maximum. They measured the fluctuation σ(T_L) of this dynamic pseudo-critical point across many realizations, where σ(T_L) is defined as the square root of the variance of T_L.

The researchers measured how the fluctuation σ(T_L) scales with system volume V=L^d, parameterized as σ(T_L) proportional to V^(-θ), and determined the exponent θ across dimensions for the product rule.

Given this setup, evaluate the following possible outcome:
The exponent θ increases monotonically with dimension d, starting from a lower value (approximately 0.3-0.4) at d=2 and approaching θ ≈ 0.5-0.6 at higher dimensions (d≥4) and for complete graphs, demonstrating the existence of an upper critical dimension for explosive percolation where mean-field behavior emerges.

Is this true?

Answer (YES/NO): NO